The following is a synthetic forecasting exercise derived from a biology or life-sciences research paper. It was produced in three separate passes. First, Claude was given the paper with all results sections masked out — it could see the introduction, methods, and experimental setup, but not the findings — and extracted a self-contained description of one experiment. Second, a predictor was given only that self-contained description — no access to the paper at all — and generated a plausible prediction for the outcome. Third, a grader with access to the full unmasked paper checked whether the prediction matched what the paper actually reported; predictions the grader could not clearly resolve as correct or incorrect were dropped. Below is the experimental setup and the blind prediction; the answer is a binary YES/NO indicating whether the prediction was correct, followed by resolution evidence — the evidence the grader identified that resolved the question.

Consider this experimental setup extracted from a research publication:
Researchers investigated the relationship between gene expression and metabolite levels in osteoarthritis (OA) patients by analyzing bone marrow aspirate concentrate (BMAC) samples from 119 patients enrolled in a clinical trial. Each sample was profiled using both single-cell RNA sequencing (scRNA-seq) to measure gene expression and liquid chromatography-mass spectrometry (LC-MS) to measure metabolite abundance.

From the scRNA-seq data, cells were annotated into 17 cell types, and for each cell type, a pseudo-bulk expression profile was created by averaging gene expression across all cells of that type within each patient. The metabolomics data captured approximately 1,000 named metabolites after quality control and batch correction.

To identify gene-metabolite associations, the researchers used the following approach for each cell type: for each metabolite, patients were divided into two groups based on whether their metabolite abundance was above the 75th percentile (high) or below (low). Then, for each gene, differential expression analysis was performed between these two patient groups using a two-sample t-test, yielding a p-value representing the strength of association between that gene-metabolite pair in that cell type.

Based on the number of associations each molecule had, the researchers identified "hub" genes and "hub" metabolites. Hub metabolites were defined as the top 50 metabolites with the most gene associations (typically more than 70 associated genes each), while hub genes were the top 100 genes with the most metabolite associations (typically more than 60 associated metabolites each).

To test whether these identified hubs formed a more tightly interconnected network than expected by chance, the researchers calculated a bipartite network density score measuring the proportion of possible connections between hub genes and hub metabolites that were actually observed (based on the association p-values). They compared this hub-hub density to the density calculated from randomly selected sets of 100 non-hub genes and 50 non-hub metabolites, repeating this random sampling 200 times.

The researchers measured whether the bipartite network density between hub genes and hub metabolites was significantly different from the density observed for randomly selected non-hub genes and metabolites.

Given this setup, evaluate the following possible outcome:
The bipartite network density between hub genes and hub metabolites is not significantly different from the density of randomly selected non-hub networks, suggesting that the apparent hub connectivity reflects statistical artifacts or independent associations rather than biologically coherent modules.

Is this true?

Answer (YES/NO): NO